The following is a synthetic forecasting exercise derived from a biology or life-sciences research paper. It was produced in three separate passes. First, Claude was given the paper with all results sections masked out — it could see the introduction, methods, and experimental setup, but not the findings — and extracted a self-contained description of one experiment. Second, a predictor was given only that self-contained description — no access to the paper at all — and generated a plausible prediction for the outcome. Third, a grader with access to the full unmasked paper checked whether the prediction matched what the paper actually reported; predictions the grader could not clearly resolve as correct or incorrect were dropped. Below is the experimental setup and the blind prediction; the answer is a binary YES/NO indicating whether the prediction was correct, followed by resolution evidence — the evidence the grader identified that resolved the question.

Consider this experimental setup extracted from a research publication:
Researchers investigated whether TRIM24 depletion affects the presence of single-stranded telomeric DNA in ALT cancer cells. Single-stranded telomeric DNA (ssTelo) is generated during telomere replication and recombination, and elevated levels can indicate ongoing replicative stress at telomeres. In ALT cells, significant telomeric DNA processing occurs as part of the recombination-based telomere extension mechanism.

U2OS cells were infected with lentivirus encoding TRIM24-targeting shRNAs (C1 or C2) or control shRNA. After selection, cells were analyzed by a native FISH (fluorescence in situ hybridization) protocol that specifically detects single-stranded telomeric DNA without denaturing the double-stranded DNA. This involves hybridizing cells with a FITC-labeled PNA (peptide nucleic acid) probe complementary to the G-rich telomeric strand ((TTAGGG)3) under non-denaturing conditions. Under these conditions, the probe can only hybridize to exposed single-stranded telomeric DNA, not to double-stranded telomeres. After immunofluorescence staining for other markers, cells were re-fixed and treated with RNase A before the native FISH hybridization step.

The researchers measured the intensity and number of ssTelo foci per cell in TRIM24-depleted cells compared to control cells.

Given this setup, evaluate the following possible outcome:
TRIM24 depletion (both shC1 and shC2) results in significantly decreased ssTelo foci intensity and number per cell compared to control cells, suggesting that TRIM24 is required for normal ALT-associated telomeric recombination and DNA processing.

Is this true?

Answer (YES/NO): YES